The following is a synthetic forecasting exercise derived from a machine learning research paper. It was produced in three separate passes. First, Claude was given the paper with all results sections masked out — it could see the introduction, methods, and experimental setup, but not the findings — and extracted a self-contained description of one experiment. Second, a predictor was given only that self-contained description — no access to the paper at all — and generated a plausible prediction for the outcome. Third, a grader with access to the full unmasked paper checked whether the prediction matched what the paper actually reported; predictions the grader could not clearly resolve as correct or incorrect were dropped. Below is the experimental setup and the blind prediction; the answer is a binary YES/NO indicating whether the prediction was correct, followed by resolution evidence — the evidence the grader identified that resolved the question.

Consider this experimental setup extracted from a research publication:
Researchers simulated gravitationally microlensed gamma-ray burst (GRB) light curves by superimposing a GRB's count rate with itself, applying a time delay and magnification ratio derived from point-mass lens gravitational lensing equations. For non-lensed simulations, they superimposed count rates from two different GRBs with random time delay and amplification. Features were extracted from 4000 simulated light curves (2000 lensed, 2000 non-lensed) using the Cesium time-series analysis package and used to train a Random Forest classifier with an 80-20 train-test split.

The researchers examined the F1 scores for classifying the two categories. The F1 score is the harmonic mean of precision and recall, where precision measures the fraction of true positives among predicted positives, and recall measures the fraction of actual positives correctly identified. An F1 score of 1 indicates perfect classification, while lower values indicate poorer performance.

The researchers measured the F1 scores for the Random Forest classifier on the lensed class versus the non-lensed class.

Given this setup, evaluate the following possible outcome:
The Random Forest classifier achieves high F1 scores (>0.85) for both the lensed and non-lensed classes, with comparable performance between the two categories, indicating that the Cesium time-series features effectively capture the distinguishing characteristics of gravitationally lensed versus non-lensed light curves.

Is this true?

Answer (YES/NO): YES